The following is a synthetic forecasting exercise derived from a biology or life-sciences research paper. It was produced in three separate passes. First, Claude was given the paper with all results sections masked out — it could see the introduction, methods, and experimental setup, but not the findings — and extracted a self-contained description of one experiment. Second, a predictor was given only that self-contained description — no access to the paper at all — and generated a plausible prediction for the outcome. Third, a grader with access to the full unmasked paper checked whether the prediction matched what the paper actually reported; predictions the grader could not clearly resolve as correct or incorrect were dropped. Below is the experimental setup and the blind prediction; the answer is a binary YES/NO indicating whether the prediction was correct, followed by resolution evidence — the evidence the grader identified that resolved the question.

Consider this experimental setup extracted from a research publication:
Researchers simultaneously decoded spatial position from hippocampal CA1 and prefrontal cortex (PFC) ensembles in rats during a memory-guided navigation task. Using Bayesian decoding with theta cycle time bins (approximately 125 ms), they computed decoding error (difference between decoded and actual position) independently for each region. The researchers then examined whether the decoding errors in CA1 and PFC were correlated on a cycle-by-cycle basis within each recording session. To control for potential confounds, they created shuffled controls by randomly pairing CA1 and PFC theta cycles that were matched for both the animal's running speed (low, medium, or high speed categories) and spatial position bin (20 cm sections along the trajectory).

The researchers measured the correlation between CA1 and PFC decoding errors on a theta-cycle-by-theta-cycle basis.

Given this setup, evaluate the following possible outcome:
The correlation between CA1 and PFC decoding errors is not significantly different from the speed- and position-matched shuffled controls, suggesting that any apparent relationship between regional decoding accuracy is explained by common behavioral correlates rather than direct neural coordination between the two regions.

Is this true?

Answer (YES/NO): NO